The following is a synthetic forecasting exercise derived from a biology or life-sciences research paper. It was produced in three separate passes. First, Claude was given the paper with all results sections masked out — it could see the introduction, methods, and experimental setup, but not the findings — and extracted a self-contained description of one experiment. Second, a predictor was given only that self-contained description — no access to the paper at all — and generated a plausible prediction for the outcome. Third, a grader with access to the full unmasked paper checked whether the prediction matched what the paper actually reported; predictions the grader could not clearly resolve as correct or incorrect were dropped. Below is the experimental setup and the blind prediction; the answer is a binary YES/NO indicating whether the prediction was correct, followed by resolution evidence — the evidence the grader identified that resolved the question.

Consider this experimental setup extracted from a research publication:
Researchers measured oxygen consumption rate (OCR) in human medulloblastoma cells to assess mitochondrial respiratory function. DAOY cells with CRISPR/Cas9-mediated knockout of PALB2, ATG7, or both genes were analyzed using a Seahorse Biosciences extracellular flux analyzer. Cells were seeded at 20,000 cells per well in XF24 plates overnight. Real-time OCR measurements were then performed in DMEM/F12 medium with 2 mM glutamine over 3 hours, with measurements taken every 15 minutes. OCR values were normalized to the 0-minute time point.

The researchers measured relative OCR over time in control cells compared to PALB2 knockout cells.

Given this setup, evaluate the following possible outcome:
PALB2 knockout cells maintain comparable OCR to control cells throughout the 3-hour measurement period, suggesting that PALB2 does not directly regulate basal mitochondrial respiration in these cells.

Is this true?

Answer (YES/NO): NO